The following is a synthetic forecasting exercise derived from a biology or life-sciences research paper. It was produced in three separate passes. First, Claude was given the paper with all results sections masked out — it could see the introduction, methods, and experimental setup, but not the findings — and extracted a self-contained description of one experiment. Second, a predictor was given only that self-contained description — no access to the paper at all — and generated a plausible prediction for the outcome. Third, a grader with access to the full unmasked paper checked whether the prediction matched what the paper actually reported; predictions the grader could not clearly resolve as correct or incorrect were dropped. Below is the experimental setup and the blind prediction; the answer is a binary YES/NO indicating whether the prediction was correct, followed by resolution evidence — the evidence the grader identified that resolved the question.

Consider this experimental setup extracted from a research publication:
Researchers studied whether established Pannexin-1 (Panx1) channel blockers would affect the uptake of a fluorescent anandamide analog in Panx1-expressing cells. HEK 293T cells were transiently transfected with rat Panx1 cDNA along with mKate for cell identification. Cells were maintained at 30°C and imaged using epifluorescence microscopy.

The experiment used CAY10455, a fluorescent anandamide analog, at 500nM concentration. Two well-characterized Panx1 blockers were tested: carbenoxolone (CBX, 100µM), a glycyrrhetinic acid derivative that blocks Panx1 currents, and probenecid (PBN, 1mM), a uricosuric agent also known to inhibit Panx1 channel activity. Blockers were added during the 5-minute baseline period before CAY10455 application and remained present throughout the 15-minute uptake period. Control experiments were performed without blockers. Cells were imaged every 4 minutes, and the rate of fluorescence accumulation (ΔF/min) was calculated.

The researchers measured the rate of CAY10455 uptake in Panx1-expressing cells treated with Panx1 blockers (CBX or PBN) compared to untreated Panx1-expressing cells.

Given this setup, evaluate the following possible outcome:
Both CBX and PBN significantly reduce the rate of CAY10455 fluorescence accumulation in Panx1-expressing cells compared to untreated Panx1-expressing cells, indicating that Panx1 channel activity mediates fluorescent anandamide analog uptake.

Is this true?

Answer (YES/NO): NO